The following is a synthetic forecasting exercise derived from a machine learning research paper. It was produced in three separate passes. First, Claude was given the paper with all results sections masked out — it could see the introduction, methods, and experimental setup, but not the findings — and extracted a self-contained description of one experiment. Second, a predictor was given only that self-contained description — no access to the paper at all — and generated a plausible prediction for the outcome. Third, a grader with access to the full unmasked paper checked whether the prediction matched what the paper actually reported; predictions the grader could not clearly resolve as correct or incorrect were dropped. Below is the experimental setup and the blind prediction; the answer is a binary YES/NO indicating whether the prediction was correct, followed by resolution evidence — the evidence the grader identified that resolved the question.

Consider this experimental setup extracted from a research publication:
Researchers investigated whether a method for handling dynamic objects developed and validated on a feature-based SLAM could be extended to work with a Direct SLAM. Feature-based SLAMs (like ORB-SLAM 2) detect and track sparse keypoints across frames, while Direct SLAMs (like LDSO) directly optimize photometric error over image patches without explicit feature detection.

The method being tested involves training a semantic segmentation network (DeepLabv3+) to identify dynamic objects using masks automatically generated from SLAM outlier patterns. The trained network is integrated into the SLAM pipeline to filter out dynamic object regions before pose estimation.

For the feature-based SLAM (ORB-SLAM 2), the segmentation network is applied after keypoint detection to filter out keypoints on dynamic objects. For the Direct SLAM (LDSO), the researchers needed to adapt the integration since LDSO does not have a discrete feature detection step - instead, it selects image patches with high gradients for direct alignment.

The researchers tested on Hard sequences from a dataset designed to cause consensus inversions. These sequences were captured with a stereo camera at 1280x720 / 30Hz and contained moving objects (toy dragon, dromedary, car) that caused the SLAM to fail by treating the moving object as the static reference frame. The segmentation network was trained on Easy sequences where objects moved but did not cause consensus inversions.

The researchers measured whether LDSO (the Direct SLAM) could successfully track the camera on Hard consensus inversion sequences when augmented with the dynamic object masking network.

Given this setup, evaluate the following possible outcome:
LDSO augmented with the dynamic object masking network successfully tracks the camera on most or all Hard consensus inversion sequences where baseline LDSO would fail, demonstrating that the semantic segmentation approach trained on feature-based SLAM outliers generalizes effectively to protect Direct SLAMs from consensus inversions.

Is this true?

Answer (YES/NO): NO